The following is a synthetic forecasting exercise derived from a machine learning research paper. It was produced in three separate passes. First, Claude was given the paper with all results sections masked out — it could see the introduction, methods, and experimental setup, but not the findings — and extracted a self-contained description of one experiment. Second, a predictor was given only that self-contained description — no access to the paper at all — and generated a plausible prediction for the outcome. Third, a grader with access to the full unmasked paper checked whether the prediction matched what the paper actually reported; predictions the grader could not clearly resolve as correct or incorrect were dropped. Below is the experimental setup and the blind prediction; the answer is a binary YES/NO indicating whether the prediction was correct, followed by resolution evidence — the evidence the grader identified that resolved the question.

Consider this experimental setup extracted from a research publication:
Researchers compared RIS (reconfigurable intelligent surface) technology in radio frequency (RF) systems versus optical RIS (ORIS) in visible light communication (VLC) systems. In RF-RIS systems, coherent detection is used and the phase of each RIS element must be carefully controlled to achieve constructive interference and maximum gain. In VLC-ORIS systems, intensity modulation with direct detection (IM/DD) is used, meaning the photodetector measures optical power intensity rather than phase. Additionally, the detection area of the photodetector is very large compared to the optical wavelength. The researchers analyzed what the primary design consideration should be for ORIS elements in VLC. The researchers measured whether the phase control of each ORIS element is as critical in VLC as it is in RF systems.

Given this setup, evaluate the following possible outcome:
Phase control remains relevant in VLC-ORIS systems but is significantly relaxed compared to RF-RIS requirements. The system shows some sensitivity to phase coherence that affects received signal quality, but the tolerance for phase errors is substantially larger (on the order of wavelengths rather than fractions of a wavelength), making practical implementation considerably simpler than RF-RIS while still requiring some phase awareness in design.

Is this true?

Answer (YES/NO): NO